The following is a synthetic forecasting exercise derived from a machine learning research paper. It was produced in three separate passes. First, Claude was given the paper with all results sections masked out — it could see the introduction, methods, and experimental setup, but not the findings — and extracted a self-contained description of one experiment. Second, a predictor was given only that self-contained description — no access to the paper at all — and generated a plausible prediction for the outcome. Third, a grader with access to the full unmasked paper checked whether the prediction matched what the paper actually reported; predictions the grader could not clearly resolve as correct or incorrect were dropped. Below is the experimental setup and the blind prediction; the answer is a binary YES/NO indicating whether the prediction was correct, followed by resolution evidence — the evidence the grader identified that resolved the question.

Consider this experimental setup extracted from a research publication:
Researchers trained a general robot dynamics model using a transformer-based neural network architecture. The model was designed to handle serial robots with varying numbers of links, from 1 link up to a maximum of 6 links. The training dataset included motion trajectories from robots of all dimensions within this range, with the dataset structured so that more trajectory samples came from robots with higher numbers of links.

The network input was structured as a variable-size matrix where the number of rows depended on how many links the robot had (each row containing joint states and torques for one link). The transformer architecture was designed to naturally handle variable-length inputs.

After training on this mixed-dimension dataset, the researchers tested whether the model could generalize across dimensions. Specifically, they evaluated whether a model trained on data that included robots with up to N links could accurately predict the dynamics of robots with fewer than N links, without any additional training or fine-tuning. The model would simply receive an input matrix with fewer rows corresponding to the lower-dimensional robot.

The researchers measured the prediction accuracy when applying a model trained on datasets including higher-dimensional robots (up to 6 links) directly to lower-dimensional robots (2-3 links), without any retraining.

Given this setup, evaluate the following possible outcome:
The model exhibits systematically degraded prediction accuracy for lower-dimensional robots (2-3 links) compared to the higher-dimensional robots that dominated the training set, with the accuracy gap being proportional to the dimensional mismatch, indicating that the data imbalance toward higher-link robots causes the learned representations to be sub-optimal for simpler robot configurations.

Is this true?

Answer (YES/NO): NO